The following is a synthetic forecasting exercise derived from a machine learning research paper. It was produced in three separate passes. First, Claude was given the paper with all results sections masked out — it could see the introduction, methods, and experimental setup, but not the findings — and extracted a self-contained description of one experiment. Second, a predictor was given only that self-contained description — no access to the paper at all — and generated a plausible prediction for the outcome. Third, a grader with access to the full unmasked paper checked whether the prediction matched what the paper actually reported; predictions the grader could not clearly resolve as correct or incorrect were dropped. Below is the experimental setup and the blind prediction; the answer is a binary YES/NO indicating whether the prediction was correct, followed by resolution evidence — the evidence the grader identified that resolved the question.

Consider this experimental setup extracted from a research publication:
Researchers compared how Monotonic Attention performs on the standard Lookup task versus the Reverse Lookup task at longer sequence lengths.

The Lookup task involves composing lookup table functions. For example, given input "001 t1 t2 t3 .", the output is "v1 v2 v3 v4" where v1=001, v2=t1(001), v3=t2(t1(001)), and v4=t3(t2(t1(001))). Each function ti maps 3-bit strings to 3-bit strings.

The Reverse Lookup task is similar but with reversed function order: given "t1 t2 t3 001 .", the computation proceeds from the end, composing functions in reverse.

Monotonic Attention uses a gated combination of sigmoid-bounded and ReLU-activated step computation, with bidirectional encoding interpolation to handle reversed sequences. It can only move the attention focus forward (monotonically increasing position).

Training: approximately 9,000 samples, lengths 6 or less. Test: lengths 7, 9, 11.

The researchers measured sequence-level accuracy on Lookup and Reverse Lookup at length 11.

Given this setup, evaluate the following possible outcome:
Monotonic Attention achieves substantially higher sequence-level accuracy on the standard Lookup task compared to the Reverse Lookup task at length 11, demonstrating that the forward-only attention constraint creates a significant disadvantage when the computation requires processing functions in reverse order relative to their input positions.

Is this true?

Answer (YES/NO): YES